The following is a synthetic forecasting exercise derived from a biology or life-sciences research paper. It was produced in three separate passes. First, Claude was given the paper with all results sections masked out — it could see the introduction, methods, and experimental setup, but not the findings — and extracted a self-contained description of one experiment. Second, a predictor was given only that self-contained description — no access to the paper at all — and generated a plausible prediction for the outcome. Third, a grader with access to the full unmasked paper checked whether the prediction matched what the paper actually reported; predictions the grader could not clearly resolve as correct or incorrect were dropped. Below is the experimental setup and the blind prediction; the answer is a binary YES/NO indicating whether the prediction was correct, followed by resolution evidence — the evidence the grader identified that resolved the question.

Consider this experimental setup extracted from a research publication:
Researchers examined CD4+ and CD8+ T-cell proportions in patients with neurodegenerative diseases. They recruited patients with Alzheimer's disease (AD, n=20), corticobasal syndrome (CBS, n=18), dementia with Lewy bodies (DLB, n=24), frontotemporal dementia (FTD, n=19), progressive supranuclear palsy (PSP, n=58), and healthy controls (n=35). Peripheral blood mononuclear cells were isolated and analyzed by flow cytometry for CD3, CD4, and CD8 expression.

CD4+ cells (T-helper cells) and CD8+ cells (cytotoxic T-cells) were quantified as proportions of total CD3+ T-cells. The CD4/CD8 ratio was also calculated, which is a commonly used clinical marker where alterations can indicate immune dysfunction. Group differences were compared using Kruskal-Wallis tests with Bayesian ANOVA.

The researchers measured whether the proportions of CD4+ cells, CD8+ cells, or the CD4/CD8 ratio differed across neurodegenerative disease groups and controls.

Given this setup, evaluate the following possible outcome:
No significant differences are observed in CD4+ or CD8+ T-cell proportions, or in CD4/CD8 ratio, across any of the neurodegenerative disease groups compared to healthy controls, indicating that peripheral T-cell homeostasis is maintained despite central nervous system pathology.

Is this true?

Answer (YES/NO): YES